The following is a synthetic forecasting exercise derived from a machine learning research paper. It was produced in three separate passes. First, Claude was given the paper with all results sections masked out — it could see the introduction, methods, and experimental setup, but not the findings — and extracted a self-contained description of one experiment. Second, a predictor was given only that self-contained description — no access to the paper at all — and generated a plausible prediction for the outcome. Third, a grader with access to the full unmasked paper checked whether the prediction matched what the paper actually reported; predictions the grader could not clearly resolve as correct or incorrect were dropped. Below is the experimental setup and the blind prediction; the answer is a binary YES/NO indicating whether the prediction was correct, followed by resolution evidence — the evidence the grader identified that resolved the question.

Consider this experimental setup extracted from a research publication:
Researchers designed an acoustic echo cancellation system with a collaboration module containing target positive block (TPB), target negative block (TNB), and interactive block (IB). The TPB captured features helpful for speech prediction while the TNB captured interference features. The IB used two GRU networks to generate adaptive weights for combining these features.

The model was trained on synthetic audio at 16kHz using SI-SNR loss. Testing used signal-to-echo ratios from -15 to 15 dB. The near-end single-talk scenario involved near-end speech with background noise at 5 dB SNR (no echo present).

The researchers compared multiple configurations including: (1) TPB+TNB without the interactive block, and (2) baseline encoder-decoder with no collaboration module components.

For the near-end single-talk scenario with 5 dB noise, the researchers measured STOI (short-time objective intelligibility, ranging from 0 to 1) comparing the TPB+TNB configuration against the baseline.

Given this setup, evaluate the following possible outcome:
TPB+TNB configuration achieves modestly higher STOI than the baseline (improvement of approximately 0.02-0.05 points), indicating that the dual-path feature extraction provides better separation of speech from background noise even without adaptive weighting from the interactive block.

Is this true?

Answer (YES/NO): NO